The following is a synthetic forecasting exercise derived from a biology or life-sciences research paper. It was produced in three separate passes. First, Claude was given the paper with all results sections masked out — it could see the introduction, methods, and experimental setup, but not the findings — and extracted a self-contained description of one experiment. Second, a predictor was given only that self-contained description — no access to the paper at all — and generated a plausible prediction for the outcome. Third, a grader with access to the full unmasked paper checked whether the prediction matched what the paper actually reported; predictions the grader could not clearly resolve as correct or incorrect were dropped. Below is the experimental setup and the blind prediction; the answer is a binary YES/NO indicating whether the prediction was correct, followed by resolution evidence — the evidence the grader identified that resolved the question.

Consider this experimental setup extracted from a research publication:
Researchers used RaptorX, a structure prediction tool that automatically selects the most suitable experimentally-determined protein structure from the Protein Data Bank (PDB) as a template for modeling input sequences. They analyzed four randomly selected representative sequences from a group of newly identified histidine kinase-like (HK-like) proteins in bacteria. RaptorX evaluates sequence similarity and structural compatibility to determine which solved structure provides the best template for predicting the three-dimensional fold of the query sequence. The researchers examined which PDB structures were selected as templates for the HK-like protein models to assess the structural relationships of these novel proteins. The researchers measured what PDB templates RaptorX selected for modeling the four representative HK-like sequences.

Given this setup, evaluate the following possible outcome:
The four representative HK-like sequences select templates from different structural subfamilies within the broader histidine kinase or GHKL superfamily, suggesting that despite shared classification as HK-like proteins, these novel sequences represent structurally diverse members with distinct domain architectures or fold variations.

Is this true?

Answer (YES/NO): NO